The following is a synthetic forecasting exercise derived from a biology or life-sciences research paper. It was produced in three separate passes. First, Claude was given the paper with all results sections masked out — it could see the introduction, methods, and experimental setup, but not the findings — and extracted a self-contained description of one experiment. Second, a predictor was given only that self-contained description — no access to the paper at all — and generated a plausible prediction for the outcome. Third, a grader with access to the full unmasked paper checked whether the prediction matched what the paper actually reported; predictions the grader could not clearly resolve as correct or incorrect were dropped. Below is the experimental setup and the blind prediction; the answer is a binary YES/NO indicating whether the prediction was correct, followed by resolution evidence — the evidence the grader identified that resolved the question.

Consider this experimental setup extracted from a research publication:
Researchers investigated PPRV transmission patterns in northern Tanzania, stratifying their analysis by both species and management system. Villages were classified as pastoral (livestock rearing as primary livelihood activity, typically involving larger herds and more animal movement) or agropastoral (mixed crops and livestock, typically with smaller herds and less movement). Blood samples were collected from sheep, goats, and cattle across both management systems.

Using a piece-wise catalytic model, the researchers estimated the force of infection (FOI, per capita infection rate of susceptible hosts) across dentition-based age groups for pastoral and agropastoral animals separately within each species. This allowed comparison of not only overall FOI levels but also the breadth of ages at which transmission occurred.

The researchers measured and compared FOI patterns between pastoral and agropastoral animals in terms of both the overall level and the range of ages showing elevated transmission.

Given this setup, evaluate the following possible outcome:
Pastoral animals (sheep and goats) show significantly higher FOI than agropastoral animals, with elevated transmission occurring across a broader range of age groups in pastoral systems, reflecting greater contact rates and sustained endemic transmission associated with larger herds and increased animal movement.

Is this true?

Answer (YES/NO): YES